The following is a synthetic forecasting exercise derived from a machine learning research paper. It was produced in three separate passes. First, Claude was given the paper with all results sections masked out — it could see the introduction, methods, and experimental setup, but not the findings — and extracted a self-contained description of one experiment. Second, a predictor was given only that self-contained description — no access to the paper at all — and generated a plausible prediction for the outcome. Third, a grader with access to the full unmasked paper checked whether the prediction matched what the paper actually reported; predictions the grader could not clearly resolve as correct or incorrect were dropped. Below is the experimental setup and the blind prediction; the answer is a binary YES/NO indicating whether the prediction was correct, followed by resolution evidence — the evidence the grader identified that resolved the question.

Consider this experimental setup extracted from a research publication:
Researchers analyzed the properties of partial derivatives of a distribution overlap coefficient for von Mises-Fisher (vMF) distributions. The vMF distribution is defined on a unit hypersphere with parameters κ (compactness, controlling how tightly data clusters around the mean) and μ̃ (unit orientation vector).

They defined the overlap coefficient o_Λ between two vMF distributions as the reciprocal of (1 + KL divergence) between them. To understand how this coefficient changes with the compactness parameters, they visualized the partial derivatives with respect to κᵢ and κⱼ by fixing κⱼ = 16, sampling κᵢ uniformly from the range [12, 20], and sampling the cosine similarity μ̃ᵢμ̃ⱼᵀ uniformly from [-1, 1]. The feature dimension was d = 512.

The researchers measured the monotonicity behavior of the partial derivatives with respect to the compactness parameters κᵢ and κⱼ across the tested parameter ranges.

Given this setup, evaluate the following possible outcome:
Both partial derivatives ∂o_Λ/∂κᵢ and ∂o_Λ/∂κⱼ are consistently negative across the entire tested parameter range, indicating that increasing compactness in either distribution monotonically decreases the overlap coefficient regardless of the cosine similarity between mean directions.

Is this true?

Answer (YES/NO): NO